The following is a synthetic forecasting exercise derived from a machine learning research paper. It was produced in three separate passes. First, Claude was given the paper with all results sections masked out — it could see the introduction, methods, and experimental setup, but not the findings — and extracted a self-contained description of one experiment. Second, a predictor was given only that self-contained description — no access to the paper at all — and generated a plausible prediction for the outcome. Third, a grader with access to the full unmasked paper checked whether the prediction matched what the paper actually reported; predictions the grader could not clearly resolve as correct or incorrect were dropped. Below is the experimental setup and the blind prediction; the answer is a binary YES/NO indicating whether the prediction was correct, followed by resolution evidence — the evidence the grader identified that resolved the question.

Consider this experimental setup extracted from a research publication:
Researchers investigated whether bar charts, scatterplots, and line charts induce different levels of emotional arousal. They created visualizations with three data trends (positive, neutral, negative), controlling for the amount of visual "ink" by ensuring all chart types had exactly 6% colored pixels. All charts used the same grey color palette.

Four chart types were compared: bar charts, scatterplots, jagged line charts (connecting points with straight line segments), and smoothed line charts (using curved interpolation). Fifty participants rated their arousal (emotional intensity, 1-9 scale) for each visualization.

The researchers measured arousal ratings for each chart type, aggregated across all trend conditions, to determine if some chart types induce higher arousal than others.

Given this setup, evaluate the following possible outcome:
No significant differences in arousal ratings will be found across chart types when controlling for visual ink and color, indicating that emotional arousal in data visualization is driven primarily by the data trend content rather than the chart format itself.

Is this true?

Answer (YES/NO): NO